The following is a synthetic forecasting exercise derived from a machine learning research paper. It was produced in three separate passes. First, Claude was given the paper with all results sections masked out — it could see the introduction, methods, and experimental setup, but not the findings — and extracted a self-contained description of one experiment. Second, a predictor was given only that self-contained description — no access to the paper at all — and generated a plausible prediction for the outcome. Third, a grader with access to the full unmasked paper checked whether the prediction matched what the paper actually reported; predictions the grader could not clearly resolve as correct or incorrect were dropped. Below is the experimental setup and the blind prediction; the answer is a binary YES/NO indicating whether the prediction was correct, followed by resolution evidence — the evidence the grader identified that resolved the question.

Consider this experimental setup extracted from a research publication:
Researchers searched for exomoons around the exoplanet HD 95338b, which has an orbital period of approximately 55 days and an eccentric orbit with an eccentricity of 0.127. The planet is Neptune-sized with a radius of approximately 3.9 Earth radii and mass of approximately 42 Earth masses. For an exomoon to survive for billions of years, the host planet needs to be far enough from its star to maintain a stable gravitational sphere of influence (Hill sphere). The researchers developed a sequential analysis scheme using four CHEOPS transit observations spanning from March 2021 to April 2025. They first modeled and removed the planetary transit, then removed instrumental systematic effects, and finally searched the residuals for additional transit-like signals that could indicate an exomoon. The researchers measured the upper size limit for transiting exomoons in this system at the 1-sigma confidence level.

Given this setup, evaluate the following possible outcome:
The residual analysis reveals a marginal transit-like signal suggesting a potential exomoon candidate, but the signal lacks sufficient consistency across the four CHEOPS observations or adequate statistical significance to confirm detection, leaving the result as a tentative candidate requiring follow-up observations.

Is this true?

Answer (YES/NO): NO